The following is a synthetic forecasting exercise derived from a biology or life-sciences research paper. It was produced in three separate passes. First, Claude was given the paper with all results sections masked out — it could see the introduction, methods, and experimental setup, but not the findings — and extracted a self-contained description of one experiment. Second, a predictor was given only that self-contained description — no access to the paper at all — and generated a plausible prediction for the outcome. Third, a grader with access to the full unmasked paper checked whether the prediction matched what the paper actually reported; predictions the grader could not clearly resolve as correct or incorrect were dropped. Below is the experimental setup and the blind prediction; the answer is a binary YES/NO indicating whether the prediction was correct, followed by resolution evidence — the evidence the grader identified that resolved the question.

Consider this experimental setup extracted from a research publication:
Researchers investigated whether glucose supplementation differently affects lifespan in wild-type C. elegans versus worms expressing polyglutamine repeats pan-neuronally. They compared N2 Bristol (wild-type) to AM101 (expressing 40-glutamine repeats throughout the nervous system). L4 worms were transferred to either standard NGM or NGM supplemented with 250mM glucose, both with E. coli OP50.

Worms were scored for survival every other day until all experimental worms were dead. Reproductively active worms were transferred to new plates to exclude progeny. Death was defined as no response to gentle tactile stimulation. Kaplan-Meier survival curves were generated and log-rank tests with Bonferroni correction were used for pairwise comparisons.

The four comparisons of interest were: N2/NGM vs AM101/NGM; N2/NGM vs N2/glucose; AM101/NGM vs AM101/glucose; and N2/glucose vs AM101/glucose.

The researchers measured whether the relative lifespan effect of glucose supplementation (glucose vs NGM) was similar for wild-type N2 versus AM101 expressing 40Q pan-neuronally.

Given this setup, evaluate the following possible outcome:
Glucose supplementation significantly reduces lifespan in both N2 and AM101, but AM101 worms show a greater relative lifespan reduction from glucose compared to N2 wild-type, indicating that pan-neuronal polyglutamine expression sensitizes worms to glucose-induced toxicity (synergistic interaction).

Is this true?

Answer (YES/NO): NO